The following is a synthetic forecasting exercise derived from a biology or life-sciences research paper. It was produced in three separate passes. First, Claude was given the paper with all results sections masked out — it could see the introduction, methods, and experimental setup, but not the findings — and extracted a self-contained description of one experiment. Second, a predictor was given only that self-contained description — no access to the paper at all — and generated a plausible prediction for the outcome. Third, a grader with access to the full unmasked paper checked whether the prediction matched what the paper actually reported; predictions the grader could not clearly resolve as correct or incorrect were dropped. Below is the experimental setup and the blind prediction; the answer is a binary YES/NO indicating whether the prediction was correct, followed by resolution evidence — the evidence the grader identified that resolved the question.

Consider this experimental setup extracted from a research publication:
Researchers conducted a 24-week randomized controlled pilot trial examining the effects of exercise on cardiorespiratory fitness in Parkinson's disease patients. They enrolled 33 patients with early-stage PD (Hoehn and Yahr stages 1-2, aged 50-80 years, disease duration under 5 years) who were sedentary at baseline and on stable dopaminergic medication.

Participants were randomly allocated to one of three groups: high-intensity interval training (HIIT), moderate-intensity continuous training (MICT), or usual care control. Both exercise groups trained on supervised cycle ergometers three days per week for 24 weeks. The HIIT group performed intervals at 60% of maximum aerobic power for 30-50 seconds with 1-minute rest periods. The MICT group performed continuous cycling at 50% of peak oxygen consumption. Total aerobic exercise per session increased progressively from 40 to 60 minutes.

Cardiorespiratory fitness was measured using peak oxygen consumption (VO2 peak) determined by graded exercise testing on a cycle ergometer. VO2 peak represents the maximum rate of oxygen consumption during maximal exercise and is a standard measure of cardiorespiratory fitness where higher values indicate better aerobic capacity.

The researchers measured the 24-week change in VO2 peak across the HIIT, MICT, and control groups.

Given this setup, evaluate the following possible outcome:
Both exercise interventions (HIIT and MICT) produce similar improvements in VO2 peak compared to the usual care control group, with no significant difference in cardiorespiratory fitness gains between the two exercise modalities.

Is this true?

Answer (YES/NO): YES